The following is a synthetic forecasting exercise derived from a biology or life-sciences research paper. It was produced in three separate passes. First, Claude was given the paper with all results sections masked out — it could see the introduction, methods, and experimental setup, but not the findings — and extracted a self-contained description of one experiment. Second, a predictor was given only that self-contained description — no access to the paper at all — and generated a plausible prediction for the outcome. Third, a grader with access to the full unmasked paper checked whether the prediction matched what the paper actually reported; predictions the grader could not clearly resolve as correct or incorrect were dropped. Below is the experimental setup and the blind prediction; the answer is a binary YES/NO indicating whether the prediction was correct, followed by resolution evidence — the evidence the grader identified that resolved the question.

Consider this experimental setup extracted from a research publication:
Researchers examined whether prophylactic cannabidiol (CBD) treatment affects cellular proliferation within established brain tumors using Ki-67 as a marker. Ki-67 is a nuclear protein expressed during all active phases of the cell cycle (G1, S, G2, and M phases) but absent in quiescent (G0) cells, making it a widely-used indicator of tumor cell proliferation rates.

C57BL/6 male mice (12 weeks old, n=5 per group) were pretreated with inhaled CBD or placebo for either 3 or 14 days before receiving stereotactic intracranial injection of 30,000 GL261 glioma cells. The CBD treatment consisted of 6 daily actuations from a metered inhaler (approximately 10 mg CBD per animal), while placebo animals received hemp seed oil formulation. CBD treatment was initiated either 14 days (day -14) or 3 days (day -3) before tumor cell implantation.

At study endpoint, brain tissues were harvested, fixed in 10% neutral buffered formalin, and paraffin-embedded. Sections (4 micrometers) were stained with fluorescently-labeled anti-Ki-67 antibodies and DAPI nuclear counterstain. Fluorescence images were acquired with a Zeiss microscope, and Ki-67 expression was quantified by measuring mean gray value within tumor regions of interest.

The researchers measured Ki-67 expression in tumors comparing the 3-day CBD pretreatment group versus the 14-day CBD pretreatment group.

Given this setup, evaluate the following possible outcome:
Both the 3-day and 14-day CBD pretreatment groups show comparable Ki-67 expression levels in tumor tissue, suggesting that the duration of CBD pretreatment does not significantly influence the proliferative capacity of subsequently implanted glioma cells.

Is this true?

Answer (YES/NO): NO